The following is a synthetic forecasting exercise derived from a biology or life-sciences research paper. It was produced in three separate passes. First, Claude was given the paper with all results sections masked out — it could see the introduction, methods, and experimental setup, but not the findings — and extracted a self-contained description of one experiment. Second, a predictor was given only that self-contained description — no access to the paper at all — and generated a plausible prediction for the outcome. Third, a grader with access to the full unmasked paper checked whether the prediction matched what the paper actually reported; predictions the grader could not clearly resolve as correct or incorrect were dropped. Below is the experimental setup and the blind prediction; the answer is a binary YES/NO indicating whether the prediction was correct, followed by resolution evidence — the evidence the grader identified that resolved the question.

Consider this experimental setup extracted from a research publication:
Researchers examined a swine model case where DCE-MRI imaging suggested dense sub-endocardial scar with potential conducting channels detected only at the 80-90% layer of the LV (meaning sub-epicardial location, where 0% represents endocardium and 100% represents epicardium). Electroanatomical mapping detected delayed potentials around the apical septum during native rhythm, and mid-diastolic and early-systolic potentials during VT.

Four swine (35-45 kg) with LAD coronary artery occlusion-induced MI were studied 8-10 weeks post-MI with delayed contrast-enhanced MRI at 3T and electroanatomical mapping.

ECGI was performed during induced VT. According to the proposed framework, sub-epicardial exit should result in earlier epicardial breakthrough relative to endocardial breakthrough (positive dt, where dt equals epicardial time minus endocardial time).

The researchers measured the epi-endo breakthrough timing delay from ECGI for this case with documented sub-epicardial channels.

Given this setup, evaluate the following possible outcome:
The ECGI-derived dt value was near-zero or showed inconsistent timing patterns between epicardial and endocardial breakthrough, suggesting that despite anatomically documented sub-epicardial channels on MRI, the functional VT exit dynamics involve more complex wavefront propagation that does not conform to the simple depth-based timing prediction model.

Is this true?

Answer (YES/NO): NO